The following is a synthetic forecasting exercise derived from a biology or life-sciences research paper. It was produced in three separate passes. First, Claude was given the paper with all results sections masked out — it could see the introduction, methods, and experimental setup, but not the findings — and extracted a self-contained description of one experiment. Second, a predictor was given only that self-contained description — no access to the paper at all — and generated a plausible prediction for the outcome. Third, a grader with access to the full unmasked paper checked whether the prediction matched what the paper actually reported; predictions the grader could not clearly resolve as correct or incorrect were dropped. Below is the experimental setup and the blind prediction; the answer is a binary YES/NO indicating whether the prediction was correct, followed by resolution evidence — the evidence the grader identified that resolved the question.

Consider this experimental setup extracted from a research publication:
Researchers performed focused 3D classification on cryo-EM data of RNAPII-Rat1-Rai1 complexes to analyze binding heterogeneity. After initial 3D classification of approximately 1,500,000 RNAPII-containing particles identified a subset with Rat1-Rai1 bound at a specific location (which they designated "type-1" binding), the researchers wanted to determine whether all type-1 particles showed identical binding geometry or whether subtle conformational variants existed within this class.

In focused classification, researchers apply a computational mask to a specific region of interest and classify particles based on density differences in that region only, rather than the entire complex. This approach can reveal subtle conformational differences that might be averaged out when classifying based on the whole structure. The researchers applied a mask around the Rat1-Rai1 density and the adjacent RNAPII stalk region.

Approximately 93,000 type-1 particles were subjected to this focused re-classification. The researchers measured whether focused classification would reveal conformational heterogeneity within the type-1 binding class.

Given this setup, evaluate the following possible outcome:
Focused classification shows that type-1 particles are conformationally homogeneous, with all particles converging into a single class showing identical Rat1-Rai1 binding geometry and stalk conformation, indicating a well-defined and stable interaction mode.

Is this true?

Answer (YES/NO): NO